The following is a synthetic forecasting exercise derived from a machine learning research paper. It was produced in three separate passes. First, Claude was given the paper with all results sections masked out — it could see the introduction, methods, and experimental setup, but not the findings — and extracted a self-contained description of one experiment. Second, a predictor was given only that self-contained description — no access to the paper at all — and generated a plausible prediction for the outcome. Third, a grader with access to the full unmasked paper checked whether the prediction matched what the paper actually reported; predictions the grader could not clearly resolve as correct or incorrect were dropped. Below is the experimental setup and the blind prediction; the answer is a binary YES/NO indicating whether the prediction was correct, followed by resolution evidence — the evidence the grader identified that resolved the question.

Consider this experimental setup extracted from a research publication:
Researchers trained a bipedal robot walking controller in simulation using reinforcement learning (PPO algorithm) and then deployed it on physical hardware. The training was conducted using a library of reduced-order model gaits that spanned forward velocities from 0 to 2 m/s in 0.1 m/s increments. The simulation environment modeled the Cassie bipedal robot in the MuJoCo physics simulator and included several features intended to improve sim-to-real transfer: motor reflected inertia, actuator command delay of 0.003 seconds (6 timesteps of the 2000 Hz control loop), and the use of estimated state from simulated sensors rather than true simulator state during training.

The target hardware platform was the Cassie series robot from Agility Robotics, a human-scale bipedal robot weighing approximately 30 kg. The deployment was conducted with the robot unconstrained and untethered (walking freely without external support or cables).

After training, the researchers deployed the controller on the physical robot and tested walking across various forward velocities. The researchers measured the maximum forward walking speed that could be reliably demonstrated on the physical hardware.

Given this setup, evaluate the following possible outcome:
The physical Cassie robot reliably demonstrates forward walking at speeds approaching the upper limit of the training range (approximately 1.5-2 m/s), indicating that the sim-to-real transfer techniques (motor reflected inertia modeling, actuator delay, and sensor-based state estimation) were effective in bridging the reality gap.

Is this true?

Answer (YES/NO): NO